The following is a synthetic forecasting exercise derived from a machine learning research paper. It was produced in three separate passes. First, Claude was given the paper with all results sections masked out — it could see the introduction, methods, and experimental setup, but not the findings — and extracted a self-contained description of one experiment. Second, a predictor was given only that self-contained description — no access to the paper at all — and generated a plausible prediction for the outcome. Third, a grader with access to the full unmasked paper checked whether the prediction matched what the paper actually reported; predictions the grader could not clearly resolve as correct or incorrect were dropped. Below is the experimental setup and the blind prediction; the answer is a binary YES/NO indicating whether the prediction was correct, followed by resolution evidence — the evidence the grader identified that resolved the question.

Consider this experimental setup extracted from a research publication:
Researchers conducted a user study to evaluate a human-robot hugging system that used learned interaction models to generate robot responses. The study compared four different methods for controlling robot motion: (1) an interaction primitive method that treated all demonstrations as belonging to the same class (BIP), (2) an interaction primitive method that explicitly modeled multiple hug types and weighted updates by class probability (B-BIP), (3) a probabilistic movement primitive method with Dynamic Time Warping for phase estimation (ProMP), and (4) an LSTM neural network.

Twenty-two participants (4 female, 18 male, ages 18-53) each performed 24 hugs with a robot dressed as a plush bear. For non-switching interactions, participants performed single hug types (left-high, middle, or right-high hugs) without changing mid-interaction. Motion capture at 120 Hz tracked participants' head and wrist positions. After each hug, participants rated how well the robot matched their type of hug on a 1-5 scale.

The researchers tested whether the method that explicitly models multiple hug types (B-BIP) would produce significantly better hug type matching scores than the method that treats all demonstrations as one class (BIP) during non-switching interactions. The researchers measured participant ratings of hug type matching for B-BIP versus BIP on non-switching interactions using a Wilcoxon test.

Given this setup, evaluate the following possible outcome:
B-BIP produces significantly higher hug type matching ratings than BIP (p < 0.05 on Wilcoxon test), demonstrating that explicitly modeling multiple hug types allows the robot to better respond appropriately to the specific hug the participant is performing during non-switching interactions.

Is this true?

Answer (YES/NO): NO